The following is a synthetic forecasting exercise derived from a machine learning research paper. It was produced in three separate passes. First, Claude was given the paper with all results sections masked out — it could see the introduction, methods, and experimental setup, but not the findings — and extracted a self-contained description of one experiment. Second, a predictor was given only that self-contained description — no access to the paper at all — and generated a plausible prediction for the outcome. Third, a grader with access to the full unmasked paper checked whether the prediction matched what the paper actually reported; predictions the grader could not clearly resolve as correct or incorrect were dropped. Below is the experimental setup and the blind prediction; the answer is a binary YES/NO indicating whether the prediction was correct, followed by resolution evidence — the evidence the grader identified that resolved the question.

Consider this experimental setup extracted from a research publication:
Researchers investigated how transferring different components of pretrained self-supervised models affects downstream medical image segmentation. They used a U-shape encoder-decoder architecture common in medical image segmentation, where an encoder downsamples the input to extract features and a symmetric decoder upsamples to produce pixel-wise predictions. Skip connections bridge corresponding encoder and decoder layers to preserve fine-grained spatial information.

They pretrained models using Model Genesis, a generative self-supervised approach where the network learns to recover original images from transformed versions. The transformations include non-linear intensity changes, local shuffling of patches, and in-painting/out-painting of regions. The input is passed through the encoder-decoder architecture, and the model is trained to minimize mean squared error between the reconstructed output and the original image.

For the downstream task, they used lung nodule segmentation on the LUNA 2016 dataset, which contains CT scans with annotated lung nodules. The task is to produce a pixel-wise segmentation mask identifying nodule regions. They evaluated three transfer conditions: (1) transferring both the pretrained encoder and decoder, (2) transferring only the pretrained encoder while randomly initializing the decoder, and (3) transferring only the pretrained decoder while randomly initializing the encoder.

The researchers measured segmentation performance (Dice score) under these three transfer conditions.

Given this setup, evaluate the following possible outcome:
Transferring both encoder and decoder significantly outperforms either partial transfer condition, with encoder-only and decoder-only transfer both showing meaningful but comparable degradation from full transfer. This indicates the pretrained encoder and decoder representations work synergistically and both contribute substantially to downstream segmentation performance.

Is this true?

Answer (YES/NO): NO